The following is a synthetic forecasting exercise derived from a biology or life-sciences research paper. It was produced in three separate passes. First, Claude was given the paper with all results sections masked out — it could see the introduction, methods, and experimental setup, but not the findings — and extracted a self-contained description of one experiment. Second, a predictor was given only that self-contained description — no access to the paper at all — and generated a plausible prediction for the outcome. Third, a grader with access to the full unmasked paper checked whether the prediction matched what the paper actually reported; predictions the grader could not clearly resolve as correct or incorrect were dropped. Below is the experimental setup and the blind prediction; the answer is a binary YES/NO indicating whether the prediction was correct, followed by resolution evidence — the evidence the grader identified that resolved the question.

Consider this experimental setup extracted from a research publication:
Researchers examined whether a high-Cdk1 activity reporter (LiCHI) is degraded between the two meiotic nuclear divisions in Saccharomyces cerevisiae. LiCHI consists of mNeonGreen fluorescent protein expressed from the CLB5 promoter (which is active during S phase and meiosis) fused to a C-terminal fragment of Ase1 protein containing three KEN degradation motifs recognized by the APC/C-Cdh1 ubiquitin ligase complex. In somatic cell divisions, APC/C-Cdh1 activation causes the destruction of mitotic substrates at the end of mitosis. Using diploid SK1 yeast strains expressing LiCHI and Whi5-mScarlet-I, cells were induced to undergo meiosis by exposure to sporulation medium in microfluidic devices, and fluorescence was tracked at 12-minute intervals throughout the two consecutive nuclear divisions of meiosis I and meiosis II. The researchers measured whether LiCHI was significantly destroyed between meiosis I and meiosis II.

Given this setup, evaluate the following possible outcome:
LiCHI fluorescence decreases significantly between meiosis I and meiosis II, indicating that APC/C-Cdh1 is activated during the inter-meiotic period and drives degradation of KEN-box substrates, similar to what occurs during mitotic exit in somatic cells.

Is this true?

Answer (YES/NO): NO